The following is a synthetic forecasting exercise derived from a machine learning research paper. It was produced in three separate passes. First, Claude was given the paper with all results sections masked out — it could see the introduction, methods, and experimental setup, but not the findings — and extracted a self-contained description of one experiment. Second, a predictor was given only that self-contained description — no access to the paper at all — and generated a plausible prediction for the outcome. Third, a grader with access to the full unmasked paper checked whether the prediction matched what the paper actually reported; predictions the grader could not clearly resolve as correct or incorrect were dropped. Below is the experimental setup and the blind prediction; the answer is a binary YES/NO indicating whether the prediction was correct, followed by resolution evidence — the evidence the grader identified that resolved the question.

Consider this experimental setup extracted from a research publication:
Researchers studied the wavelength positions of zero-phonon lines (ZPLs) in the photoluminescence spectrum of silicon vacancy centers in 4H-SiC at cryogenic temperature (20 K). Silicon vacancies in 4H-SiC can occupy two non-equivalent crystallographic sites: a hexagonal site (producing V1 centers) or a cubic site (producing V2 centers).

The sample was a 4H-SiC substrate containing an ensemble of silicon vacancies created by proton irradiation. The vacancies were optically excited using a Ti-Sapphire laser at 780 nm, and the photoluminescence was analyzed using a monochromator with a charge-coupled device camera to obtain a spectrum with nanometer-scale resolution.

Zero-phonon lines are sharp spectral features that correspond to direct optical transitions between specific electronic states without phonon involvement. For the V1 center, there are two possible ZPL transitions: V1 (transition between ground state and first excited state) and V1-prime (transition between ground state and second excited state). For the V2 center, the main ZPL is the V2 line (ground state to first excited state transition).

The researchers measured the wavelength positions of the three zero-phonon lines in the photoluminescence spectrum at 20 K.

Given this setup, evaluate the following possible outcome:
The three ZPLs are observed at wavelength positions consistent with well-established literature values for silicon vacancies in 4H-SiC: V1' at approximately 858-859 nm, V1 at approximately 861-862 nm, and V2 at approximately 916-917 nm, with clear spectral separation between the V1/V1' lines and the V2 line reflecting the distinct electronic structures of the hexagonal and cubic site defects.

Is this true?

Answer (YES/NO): YES